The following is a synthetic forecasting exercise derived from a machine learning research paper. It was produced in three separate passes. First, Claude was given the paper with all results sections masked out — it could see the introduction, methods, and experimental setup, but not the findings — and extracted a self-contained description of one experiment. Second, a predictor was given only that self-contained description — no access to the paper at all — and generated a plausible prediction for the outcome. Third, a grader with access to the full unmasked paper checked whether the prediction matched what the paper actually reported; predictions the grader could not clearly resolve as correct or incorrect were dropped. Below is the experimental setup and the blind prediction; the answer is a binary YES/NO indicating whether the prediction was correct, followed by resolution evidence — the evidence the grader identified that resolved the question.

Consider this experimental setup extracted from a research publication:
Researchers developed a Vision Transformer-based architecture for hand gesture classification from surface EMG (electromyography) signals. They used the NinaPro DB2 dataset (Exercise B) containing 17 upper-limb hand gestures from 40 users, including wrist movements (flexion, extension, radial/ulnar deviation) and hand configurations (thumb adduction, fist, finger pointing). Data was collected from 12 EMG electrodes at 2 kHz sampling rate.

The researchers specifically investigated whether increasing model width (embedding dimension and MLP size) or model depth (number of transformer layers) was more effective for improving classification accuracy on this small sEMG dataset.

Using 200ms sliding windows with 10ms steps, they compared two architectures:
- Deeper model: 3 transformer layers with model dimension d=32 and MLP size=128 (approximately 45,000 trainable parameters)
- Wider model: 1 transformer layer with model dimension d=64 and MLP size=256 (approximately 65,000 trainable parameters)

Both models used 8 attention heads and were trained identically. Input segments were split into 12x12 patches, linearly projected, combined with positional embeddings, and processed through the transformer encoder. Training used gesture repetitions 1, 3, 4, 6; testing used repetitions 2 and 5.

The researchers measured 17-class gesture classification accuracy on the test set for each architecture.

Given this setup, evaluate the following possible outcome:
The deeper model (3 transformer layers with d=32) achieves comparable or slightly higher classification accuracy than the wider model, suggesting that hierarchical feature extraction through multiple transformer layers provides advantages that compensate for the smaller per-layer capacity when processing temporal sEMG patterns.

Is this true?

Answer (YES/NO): NO